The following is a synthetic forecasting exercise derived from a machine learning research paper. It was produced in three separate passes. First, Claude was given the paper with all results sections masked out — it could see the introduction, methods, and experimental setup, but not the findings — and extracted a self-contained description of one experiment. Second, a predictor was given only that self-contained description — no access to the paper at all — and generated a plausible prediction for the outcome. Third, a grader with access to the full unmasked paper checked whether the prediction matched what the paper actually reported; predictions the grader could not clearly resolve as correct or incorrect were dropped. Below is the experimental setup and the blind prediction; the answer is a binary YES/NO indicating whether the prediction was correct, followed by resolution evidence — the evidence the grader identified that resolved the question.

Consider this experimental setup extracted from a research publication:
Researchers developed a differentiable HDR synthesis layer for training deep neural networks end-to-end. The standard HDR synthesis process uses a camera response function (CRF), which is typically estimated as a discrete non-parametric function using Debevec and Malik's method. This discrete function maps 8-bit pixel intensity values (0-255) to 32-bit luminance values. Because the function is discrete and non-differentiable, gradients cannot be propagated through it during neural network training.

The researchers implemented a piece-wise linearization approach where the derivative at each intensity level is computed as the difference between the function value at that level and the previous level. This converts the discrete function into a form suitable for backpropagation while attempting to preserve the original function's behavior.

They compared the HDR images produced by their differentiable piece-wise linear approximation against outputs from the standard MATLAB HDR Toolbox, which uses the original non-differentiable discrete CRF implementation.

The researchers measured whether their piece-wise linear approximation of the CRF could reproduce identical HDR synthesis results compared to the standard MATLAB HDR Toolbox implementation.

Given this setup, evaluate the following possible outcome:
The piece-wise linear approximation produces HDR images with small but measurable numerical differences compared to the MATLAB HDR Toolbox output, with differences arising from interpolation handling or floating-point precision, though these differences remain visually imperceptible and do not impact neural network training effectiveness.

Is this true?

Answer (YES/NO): NO